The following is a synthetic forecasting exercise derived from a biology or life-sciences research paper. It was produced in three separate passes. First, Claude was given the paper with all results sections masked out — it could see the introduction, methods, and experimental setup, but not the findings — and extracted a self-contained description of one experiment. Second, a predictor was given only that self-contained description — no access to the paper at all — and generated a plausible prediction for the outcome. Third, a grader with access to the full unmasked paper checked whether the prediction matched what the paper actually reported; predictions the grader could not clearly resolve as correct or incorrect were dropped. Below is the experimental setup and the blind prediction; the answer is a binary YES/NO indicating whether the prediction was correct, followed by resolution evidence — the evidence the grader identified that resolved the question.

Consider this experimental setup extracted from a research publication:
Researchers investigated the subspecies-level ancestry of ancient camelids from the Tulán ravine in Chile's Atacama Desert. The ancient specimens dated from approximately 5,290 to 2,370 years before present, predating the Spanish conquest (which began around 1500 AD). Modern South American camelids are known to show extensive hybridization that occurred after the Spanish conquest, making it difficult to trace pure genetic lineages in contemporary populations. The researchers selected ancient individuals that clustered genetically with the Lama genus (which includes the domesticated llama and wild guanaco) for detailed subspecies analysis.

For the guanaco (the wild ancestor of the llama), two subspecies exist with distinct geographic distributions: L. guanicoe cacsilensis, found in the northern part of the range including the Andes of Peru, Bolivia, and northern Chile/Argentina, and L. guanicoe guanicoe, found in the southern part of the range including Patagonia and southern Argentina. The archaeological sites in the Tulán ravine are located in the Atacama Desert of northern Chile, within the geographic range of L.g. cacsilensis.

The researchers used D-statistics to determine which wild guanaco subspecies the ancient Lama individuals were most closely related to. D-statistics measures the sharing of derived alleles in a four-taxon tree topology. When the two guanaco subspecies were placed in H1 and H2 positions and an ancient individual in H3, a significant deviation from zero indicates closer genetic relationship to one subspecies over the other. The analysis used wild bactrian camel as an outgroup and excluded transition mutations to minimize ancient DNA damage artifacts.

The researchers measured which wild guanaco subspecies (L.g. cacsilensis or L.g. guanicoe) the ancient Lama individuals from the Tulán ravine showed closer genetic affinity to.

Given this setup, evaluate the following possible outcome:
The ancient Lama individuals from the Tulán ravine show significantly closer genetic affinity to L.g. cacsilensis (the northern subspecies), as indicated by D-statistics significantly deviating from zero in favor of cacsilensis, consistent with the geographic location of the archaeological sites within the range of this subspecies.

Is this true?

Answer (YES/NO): YES